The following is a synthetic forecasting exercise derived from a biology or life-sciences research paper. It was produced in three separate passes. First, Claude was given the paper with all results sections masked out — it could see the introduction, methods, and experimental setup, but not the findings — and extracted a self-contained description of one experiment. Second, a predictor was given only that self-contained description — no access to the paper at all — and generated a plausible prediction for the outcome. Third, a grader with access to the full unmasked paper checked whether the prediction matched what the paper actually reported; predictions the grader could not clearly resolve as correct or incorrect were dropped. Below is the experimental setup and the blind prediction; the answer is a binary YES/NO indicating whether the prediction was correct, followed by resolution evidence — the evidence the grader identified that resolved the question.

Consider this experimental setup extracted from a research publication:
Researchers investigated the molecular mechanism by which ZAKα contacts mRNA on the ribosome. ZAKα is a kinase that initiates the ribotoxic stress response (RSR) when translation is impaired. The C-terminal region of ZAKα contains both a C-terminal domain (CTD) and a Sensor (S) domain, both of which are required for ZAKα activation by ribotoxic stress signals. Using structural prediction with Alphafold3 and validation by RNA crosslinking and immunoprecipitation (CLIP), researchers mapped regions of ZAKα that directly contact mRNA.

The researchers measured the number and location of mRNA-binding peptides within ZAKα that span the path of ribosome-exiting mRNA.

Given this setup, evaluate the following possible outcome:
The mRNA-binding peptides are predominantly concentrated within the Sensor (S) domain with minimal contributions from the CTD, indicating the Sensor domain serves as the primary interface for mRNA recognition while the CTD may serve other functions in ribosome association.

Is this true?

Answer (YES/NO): NO